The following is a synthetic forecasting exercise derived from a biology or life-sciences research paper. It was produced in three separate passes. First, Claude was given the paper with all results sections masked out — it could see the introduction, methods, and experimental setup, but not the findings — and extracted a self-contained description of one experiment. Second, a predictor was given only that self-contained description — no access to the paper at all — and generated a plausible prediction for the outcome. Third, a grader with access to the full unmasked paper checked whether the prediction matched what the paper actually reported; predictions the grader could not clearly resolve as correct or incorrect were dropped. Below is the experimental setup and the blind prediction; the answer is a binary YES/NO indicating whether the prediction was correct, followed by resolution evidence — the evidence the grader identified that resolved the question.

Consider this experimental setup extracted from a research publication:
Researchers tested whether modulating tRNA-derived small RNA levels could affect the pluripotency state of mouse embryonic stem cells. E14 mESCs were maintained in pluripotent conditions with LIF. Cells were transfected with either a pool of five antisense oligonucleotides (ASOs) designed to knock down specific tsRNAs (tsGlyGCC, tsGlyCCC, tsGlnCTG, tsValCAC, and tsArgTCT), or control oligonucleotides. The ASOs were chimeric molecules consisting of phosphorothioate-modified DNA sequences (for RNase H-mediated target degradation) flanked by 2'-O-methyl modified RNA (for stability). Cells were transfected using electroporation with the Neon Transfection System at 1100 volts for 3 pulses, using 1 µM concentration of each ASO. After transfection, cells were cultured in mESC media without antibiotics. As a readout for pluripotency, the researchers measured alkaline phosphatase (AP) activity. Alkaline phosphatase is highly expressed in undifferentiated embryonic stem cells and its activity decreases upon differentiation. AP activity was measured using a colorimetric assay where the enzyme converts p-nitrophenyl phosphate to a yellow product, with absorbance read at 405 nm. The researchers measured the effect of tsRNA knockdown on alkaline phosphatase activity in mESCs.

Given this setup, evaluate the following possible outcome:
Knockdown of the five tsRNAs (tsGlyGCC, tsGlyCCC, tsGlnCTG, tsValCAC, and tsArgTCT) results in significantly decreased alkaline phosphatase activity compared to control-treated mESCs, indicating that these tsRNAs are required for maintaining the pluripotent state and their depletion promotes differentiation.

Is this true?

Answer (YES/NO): NO